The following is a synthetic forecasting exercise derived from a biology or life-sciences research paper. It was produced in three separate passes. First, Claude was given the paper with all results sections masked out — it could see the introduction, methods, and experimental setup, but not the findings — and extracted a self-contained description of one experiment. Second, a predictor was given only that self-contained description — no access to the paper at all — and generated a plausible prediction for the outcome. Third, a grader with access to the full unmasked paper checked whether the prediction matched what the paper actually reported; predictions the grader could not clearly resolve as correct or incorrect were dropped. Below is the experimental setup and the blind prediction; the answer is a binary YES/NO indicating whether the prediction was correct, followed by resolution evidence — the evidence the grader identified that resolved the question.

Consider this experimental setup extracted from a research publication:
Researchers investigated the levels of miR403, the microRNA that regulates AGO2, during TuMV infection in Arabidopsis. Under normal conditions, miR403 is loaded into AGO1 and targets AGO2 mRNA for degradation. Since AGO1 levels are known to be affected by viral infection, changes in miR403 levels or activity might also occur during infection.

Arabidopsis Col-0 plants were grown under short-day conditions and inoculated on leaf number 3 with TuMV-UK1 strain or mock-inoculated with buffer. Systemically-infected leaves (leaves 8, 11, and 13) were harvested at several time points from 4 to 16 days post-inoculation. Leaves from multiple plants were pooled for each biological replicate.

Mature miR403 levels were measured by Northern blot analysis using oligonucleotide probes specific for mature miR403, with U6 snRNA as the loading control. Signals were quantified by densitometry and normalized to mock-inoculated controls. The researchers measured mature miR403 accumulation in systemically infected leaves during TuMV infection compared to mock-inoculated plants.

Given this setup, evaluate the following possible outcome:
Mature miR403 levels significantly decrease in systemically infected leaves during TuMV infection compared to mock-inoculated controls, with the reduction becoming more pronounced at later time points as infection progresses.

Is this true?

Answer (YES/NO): NO